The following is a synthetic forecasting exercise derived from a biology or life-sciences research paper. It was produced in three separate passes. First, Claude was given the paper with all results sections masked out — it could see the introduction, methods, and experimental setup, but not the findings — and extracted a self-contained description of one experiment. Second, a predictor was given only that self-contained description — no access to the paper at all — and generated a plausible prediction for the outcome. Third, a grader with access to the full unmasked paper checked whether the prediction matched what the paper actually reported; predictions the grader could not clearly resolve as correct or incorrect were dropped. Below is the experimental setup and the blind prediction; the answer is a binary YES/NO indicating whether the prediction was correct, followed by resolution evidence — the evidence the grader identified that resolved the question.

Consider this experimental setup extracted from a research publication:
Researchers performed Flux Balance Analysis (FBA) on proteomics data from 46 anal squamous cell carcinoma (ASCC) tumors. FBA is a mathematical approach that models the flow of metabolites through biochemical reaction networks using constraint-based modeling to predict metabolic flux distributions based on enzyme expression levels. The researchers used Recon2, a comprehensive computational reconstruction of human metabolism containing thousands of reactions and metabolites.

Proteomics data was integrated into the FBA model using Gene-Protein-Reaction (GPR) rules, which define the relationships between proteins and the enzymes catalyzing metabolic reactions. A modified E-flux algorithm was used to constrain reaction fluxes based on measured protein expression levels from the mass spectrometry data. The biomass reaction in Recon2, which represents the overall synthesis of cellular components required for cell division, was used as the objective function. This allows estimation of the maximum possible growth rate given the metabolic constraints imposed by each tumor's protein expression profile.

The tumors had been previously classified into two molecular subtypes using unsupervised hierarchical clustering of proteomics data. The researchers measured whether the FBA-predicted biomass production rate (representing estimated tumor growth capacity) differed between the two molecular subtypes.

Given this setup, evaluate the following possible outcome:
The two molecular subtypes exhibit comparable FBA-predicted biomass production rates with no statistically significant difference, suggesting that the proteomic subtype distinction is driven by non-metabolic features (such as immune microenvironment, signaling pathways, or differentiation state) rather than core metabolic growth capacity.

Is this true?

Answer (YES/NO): NO